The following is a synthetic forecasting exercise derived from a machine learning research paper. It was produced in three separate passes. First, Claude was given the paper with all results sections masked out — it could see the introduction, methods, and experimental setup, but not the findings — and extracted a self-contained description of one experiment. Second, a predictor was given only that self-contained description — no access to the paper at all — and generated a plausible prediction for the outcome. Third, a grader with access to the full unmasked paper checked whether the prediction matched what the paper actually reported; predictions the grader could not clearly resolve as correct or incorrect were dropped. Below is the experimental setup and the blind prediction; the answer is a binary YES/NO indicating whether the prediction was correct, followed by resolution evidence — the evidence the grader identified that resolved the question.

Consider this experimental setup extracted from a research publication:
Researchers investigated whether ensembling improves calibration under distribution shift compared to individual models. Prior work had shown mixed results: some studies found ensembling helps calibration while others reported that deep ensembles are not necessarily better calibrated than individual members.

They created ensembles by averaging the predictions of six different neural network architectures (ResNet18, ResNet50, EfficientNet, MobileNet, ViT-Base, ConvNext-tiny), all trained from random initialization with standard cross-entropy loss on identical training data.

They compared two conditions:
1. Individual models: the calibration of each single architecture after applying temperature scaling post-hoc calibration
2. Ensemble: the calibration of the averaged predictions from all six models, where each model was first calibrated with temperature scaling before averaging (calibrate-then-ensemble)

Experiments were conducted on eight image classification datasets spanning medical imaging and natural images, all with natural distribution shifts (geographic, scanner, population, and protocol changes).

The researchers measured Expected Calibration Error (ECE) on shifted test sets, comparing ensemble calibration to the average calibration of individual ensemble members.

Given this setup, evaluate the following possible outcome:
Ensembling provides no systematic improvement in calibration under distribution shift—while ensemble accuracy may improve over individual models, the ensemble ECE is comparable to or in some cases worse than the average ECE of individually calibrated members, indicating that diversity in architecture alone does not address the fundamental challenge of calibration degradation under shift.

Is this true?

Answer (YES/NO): NO